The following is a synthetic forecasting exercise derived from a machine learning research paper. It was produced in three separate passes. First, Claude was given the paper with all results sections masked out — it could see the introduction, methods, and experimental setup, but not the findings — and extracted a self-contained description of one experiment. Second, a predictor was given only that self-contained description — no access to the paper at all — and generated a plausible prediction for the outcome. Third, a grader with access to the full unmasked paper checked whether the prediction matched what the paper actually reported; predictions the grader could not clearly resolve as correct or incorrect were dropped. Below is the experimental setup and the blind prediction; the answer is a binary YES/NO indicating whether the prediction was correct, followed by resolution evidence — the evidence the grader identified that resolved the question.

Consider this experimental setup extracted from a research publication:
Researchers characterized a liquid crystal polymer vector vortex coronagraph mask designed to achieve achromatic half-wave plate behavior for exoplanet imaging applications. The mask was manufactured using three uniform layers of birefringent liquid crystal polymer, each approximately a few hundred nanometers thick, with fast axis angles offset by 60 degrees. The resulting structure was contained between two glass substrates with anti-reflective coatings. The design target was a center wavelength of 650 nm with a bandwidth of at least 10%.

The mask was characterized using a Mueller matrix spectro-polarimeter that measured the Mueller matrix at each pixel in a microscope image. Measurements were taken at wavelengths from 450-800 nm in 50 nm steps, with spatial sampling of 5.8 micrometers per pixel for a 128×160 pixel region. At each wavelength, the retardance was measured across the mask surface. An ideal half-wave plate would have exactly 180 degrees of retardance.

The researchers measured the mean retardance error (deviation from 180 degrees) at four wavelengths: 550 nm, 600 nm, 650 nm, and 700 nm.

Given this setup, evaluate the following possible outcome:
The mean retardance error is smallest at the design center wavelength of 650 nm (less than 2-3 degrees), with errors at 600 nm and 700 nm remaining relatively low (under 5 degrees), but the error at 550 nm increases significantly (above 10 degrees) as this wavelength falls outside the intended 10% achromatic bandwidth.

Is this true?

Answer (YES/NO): YES